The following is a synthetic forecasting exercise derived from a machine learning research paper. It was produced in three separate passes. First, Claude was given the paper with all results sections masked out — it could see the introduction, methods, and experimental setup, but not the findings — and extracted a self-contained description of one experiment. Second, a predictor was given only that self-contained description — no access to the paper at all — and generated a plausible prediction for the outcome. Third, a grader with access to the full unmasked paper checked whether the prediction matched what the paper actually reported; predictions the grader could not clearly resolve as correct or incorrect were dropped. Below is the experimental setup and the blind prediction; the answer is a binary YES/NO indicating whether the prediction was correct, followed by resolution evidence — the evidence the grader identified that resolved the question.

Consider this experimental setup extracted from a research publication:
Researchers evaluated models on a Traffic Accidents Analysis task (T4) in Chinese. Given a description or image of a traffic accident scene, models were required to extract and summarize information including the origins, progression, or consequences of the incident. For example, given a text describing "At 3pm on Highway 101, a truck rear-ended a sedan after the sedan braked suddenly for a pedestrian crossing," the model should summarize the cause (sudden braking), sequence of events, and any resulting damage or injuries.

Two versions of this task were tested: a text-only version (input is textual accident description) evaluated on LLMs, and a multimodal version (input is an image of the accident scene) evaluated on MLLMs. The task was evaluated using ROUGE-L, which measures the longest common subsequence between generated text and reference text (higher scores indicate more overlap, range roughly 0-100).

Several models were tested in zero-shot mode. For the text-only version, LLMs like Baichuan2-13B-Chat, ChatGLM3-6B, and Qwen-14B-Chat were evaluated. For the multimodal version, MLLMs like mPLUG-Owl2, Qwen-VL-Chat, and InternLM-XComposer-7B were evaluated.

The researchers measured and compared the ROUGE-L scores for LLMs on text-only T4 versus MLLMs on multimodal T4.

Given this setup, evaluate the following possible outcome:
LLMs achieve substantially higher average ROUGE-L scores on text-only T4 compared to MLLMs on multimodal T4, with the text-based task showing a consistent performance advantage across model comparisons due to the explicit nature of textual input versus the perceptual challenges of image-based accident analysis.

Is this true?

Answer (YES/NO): YES